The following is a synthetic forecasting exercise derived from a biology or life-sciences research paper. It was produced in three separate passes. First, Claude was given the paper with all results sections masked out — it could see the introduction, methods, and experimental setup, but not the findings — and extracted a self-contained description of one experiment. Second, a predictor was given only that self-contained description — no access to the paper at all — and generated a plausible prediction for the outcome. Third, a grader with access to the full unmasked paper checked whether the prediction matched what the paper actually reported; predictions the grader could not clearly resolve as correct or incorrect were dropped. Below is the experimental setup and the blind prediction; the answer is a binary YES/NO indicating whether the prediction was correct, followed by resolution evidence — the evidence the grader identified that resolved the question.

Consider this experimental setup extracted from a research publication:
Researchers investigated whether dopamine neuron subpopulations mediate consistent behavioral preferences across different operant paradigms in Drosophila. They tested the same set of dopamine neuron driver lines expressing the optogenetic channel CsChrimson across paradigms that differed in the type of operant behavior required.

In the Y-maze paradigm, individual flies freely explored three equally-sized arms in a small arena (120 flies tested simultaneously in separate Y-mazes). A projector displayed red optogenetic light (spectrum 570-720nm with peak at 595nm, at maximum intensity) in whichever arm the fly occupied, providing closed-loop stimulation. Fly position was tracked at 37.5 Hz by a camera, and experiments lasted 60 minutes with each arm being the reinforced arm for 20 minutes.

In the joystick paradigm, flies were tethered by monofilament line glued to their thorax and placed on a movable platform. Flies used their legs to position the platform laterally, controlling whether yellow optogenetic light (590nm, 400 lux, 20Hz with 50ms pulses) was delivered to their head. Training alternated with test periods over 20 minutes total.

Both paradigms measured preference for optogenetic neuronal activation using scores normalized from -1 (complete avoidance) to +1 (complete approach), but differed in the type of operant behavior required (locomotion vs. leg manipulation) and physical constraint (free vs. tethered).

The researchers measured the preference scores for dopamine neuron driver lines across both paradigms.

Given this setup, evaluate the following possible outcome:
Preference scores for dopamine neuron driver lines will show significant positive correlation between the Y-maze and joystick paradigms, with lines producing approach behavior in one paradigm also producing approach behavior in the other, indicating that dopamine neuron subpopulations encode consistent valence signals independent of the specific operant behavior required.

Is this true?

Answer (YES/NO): NO